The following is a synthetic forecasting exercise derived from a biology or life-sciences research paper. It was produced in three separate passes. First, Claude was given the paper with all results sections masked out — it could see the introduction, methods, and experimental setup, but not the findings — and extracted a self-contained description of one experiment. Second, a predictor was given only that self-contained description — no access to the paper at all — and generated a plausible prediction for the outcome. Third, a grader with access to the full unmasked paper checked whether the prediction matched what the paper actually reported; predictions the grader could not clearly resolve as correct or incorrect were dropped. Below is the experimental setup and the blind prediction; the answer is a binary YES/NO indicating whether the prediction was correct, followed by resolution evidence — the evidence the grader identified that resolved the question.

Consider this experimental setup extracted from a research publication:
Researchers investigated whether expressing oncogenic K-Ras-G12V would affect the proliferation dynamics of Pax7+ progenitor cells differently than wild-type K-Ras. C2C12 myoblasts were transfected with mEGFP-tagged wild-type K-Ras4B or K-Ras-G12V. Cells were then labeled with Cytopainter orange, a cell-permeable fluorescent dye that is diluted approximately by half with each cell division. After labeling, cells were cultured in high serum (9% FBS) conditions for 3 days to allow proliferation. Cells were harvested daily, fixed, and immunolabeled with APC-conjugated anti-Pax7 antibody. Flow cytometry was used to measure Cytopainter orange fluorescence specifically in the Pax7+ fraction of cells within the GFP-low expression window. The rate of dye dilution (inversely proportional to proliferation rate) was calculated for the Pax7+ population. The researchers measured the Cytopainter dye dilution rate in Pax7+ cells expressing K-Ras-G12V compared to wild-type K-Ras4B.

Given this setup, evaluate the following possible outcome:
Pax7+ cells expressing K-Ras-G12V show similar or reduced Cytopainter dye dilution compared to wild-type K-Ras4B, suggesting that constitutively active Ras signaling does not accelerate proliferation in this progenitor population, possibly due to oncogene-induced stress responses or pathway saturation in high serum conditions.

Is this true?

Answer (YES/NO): YES